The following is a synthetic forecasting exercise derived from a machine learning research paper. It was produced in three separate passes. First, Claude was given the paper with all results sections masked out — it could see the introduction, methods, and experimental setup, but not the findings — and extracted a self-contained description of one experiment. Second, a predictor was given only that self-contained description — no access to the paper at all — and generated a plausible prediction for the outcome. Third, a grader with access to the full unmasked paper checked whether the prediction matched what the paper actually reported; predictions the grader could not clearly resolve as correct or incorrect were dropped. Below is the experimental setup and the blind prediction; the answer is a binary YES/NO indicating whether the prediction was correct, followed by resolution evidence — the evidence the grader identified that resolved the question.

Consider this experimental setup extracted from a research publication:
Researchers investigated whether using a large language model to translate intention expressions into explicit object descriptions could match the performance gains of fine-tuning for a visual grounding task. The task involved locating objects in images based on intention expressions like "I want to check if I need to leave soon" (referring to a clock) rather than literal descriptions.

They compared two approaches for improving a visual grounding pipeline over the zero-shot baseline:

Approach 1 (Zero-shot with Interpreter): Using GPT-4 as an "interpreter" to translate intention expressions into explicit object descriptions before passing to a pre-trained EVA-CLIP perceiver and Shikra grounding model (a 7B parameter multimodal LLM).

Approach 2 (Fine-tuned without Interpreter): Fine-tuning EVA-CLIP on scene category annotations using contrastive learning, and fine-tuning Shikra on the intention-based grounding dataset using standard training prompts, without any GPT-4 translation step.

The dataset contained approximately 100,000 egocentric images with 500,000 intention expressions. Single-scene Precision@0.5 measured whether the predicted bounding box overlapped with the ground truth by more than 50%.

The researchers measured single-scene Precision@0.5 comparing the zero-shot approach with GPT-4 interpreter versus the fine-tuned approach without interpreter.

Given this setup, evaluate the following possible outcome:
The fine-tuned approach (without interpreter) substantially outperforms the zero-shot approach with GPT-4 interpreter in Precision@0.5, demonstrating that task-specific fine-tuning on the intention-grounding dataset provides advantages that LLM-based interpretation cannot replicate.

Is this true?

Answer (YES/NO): YES